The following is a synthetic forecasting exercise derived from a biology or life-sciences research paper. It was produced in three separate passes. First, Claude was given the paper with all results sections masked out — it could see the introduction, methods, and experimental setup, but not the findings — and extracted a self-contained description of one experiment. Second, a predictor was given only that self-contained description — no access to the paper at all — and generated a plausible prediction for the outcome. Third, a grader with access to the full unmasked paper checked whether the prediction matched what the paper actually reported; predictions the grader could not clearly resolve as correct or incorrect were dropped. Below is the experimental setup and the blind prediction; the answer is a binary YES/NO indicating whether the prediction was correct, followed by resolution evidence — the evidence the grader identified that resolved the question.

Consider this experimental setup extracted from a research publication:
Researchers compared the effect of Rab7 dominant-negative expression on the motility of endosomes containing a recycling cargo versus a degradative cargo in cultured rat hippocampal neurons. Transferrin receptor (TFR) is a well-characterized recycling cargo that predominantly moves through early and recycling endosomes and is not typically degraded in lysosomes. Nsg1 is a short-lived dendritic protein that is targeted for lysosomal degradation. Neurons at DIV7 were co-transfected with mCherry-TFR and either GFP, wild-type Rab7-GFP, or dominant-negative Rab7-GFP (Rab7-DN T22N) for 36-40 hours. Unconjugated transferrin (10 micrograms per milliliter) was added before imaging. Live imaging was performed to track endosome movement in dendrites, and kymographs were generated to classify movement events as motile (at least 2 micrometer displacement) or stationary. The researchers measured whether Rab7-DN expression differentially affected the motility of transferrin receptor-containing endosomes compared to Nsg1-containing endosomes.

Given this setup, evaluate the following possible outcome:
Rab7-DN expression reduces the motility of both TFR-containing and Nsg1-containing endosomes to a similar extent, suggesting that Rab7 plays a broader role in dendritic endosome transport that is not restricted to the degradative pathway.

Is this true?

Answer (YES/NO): NO